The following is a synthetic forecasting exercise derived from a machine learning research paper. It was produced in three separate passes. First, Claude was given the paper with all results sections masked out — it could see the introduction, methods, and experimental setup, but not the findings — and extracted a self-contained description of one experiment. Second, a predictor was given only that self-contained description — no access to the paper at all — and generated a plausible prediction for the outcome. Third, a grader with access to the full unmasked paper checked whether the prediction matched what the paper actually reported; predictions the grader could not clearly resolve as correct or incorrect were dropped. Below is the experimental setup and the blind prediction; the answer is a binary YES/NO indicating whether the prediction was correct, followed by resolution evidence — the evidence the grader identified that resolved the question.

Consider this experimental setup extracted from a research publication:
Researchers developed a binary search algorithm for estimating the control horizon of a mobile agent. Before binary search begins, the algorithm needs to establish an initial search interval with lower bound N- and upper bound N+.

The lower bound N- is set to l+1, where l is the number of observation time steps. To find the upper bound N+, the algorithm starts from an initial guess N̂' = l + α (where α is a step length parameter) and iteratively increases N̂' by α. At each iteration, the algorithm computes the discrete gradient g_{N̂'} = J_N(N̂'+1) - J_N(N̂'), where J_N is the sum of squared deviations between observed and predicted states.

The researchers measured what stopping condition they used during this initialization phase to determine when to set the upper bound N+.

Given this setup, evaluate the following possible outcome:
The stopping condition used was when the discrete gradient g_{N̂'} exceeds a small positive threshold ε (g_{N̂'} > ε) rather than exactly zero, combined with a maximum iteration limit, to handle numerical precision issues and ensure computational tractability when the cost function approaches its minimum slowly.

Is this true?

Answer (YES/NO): NO